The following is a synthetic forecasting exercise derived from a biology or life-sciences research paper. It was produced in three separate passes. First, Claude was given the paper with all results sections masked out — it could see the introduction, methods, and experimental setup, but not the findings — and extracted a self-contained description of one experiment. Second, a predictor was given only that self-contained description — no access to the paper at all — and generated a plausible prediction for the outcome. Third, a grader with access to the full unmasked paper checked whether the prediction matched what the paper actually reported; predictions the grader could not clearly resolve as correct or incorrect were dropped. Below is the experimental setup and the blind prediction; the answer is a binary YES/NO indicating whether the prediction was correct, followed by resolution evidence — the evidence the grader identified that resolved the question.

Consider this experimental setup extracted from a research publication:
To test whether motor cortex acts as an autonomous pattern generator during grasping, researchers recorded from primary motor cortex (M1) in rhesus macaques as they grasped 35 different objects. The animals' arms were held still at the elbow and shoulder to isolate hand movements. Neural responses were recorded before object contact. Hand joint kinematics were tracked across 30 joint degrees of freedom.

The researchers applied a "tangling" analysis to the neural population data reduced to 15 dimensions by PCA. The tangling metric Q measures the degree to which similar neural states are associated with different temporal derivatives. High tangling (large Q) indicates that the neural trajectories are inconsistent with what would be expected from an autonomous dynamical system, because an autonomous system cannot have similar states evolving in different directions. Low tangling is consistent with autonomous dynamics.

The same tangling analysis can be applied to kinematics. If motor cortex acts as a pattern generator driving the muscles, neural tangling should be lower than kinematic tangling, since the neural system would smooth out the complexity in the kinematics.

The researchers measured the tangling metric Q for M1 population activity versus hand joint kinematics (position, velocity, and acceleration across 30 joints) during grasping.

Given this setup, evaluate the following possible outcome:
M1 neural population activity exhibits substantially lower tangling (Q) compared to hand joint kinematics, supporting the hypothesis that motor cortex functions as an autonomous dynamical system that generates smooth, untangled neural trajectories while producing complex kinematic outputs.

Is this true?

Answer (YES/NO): NO